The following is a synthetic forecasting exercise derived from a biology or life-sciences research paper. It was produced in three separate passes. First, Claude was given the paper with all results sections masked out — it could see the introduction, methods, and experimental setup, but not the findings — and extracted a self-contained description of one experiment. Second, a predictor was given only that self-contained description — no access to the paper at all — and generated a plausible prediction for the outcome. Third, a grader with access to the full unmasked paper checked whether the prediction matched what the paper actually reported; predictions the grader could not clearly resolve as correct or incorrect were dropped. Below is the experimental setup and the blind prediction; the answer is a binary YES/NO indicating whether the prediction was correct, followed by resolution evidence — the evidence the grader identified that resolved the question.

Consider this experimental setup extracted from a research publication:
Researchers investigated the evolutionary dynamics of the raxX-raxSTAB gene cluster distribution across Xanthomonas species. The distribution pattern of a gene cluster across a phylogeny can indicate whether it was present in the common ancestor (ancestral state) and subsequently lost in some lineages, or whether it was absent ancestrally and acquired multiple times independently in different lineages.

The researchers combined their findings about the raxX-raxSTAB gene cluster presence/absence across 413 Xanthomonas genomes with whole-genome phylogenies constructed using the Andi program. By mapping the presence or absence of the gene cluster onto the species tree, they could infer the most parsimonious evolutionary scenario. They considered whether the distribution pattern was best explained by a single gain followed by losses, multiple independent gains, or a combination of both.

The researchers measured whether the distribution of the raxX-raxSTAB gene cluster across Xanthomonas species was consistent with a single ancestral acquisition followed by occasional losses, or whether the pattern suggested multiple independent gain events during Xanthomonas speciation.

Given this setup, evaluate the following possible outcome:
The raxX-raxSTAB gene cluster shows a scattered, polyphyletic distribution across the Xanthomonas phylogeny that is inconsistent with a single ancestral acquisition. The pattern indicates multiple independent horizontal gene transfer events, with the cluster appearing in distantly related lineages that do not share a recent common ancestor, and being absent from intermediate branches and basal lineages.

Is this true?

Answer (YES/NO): YES